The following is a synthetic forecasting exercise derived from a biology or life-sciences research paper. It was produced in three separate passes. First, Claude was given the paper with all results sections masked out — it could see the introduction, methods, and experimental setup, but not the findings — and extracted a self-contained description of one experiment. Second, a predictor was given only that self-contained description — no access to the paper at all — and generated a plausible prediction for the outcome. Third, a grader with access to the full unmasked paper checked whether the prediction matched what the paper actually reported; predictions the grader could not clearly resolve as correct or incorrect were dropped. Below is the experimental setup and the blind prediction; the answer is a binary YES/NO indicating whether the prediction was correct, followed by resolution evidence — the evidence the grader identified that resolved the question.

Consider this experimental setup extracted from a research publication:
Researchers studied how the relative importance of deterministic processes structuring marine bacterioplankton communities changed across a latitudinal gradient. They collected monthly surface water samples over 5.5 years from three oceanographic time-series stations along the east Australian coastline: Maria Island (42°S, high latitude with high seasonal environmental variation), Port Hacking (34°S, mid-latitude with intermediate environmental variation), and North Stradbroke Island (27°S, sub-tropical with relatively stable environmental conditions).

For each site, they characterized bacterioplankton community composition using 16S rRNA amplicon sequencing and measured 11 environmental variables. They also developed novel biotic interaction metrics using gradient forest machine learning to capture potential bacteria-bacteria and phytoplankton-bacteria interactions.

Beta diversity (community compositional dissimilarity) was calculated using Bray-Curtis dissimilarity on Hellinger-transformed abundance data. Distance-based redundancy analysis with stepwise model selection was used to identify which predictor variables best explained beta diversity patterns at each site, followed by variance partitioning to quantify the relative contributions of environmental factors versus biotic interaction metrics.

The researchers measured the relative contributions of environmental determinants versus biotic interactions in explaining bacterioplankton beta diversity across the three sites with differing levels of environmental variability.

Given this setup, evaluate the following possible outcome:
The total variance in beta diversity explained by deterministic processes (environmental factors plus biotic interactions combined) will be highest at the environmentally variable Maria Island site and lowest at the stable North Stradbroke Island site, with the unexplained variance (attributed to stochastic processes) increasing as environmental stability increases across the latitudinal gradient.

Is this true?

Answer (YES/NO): NO